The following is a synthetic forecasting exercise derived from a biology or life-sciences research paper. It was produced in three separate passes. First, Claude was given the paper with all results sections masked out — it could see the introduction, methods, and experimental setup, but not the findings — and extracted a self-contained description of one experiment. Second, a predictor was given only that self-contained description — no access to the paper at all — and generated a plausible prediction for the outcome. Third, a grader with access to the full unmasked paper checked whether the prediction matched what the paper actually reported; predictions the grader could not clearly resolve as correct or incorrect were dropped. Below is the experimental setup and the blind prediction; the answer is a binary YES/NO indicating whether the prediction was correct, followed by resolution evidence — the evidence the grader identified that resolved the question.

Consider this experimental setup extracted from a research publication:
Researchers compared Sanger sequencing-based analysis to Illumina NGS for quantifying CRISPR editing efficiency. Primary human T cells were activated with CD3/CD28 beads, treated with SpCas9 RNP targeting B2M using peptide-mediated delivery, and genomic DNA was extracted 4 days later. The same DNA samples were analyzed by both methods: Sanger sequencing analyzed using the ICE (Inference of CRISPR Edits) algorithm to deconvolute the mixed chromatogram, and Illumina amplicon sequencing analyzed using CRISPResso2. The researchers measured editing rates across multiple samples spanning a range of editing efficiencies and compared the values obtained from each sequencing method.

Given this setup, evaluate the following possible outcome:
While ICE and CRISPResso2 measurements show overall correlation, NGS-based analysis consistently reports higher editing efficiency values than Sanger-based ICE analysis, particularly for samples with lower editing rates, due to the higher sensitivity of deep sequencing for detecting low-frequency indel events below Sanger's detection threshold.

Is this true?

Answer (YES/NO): NO